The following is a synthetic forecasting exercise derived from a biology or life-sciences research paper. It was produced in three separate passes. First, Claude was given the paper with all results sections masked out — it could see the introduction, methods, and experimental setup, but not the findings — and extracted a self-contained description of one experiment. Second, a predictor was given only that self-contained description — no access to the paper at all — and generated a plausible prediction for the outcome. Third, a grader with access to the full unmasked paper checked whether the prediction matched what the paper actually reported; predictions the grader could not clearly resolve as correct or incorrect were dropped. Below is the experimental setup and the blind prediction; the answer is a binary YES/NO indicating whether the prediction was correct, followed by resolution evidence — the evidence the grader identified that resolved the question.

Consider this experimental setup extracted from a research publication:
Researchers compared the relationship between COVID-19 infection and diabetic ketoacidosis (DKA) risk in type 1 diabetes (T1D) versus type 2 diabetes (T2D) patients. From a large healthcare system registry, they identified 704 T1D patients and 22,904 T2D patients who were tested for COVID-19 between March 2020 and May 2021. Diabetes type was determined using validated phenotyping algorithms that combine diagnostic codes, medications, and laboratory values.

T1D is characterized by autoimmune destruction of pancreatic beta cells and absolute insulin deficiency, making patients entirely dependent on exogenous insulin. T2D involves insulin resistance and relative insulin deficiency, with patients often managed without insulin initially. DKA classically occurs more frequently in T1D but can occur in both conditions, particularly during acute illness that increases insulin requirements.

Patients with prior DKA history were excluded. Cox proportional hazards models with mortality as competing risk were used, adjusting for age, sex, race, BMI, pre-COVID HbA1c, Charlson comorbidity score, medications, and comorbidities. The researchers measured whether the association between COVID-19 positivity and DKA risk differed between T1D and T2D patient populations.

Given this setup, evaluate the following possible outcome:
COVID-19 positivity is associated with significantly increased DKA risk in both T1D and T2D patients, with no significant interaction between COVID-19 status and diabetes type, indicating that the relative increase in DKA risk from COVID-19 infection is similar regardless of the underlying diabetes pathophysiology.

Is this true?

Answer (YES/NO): NO